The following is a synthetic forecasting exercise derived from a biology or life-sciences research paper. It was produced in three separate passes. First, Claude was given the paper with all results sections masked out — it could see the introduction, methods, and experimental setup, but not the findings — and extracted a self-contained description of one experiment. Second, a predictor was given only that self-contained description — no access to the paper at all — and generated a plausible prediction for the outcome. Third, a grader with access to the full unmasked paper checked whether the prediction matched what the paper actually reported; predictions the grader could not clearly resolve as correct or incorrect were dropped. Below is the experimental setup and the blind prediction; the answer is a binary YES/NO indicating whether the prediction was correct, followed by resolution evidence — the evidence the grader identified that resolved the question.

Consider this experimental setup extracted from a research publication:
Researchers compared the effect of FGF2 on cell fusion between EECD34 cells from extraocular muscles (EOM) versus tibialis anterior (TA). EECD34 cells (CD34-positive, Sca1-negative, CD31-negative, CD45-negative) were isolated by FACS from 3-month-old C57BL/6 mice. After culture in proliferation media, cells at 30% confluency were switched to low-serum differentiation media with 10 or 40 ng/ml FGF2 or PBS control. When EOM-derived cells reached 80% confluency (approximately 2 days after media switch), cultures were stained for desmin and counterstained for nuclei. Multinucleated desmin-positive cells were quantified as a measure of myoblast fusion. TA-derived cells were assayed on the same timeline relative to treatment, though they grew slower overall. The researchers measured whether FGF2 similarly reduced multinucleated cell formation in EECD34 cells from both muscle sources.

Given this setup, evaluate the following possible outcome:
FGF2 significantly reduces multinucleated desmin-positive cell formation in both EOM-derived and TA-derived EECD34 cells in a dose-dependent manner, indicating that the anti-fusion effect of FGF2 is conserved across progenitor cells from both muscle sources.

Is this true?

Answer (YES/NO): NO